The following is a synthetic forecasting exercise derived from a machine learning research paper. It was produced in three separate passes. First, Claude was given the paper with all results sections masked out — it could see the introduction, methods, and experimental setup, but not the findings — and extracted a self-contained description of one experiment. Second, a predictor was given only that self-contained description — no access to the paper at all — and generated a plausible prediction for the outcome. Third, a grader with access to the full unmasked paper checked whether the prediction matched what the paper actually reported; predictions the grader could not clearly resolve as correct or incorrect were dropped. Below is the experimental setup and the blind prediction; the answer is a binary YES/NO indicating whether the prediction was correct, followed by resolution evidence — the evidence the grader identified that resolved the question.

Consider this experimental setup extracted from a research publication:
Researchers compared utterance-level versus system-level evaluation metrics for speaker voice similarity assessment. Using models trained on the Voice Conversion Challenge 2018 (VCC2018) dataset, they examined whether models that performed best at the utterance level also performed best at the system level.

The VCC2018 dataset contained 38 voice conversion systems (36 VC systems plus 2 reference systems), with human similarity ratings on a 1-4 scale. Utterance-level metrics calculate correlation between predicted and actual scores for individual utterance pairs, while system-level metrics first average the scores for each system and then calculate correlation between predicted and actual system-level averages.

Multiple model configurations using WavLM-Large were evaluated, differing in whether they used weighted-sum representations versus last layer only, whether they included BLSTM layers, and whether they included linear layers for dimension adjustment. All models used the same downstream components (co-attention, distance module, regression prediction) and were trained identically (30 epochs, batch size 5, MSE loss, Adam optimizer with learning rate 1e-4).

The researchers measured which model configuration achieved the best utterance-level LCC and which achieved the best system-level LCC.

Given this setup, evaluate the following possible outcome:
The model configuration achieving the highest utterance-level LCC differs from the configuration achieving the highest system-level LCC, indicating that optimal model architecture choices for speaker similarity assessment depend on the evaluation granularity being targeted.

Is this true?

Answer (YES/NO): NO